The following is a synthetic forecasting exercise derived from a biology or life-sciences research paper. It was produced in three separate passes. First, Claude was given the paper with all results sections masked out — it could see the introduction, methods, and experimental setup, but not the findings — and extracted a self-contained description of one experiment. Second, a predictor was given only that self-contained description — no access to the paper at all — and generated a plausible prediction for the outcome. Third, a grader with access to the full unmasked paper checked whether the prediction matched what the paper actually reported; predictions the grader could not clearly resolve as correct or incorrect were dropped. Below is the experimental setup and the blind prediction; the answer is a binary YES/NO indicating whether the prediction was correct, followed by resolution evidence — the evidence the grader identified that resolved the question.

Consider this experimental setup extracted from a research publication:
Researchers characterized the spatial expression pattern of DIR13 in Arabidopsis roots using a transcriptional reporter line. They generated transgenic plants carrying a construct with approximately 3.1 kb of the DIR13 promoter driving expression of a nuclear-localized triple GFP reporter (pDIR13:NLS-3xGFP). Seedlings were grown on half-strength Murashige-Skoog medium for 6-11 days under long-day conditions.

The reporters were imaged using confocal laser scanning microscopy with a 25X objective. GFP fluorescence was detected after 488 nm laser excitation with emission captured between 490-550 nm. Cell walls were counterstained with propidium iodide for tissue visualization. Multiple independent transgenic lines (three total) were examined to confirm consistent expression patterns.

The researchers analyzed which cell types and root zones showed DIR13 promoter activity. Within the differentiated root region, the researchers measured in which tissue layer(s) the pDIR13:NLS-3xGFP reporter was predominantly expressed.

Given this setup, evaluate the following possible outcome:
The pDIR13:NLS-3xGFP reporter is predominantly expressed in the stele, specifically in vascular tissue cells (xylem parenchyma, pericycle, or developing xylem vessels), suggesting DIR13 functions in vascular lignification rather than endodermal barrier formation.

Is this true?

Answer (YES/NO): NO